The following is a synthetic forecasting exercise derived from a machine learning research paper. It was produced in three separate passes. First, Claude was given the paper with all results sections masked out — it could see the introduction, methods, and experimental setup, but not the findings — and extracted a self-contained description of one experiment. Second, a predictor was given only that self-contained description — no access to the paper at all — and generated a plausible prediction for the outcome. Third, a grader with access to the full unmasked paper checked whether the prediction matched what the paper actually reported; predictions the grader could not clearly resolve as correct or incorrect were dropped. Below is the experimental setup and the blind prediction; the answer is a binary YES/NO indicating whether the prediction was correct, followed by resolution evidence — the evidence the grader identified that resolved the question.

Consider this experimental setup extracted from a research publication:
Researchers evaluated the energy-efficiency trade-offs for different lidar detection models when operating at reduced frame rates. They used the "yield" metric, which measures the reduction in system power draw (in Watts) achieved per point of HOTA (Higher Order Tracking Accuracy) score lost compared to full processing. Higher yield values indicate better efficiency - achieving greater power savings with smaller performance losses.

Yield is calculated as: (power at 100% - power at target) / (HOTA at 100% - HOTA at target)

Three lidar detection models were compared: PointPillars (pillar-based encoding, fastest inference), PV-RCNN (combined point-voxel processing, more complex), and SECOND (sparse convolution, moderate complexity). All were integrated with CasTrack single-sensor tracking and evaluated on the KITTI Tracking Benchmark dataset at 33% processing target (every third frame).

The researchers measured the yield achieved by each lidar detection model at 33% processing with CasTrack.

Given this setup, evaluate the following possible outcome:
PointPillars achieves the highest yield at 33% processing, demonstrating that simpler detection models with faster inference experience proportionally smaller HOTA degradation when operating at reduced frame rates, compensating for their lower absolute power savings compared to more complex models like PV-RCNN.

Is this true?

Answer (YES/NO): NO